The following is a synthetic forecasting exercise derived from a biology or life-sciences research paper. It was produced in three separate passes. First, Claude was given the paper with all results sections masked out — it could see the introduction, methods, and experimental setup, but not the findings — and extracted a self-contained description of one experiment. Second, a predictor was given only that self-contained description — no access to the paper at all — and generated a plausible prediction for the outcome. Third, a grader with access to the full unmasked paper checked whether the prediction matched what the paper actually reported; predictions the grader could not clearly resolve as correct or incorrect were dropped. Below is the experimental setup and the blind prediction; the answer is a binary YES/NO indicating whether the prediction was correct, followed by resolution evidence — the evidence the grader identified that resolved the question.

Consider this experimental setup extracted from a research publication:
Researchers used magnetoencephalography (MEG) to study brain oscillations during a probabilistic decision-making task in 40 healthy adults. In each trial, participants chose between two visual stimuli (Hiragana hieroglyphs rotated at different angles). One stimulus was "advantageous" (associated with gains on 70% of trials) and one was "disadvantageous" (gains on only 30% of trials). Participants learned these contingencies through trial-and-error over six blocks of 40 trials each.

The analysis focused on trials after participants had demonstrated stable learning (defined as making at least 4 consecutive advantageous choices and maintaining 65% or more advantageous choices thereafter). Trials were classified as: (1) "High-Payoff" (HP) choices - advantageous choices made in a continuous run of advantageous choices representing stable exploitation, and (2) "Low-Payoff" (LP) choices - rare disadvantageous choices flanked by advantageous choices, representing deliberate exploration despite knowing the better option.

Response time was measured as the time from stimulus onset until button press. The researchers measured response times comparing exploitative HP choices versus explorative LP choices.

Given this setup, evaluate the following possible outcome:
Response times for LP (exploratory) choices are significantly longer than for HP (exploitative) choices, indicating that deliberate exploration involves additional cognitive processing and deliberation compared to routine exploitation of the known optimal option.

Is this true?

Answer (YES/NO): YES